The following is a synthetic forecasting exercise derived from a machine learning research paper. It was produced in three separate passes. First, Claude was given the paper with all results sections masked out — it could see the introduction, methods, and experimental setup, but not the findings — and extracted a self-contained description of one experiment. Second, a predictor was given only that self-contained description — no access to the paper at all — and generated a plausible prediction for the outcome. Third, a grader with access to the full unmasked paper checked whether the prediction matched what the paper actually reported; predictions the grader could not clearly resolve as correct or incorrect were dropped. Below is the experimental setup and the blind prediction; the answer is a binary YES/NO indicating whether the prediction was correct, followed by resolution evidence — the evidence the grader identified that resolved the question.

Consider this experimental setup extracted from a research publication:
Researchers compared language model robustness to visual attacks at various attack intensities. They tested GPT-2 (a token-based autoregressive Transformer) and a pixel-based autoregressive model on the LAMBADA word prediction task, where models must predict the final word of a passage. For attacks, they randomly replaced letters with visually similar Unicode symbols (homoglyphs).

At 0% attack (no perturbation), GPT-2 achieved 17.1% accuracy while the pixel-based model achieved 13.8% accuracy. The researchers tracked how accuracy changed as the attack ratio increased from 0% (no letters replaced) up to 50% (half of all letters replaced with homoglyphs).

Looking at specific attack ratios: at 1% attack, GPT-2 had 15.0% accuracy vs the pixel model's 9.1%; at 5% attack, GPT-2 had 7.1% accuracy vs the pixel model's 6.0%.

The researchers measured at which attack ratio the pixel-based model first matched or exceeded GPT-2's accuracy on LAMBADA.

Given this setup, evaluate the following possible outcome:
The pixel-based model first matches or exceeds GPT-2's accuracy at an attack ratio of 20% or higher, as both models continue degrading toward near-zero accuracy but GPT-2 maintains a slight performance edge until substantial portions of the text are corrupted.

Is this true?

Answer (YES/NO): NO